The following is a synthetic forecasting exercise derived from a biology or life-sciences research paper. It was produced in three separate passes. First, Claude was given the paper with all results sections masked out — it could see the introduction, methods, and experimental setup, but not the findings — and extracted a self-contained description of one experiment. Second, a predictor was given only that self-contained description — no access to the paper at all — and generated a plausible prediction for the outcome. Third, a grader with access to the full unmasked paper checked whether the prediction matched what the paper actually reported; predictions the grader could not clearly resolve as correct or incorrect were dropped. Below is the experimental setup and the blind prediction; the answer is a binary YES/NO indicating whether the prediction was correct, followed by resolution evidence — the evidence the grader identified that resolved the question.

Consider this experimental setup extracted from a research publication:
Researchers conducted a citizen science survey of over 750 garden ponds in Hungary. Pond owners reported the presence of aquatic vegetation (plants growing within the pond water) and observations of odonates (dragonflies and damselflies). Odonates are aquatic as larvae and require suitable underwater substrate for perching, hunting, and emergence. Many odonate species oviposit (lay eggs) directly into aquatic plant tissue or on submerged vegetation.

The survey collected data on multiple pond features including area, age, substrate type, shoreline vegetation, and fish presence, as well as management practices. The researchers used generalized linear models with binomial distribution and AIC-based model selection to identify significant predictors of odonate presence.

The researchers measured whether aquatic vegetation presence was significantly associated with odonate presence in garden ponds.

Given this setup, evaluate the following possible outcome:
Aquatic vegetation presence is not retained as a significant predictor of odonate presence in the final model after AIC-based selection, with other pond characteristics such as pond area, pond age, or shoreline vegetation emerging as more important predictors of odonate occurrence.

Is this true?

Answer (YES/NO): NO